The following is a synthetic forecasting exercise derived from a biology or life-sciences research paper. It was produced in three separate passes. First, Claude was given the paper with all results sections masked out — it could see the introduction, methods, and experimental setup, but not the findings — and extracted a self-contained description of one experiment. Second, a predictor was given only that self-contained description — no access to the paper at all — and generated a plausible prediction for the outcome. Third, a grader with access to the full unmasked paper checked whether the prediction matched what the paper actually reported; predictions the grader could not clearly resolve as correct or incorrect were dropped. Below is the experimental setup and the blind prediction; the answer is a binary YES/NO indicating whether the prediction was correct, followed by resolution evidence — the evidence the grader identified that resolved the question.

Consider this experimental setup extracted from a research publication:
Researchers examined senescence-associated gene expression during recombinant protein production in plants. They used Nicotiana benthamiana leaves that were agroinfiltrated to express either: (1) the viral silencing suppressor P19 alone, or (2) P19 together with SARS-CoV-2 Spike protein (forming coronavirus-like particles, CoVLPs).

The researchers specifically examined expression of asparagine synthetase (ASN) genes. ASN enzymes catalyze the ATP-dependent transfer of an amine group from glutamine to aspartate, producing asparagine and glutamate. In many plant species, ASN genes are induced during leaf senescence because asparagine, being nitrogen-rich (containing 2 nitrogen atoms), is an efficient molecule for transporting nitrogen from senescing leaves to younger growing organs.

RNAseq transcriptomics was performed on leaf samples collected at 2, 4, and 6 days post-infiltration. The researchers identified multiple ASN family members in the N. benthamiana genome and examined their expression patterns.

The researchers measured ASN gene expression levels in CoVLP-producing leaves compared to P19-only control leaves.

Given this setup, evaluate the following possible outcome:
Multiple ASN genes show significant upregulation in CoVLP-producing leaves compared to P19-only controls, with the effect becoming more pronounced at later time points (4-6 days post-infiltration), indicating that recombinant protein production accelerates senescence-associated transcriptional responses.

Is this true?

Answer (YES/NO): YES